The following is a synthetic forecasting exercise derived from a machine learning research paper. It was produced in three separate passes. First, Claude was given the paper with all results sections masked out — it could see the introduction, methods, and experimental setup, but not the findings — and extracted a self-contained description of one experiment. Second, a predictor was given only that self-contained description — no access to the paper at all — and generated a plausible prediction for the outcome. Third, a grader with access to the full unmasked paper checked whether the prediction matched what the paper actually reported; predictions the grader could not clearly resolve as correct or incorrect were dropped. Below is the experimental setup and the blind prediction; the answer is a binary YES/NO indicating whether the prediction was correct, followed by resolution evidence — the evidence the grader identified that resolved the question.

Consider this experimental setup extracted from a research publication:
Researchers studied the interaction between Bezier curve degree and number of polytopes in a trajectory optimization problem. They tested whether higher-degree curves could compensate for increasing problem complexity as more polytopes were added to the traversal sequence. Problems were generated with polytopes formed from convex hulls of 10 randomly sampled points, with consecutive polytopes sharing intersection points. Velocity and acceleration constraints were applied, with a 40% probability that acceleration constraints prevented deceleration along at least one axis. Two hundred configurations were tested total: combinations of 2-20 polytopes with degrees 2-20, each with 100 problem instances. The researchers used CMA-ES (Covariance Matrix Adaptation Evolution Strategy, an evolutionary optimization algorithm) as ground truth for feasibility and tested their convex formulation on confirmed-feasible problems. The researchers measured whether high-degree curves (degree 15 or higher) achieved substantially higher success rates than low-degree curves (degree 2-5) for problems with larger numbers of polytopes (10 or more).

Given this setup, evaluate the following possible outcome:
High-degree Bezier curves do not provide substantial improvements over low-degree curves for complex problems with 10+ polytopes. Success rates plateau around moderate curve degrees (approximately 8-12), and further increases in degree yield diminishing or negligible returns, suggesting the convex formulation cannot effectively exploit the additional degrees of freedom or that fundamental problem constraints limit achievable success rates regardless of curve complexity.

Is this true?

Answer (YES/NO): NO